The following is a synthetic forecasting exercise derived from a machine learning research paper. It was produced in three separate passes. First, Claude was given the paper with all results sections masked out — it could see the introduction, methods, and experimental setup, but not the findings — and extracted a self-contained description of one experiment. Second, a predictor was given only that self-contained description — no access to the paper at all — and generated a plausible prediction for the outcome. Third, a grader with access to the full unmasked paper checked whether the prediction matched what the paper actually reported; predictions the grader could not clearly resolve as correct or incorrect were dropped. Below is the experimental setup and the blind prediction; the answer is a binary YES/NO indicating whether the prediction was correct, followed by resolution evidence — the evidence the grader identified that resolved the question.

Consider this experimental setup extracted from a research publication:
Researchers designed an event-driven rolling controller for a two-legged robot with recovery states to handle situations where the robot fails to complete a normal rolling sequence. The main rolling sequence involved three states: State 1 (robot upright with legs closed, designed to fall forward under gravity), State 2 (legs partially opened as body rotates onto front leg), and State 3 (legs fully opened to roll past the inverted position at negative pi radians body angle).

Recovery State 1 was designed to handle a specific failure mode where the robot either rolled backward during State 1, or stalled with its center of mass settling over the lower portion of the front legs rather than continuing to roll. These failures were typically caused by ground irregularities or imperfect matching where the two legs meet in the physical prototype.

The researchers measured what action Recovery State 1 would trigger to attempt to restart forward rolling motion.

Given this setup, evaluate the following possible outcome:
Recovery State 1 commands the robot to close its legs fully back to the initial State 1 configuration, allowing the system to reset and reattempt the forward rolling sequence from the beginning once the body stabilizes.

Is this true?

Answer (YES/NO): NO